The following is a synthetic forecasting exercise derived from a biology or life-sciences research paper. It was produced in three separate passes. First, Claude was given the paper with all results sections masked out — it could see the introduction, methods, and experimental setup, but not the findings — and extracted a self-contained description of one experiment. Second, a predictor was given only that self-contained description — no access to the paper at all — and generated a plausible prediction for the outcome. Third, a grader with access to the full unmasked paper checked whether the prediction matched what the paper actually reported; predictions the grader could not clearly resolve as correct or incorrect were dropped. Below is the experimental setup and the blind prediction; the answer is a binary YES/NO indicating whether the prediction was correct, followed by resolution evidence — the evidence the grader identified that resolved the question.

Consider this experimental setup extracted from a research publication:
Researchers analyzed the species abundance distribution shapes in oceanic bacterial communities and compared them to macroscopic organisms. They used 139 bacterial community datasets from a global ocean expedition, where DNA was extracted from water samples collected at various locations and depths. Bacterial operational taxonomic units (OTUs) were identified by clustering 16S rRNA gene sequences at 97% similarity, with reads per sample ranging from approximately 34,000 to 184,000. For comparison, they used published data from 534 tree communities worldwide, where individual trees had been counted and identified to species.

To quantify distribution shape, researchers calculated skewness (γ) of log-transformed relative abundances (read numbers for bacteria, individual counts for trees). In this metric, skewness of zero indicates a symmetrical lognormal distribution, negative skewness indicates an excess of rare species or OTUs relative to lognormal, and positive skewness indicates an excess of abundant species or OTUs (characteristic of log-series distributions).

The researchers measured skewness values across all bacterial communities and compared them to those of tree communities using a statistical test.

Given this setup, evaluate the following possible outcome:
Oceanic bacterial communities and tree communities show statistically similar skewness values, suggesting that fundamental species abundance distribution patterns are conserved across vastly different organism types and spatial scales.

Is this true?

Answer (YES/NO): NO